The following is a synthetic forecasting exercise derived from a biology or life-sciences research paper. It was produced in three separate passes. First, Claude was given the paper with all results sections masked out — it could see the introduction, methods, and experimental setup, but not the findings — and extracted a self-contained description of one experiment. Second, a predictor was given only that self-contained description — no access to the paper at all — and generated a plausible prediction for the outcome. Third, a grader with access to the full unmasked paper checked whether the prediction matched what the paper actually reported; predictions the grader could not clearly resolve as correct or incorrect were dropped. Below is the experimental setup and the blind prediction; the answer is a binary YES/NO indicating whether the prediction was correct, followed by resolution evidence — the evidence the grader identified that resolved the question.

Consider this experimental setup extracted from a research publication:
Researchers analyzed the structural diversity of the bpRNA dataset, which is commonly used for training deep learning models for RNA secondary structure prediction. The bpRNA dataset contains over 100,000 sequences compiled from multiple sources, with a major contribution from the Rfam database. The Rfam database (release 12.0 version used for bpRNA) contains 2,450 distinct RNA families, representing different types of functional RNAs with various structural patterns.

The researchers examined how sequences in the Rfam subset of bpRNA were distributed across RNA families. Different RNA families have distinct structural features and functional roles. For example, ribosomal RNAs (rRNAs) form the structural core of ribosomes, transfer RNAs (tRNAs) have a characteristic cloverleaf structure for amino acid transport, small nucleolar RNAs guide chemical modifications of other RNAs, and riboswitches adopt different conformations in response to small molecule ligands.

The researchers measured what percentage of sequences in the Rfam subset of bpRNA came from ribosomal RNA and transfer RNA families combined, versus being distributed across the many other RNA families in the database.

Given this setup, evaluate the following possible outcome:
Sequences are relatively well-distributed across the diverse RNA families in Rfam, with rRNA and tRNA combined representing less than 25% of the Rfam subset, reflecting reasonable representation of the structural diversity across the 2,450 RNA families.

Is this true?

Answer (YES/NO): NO